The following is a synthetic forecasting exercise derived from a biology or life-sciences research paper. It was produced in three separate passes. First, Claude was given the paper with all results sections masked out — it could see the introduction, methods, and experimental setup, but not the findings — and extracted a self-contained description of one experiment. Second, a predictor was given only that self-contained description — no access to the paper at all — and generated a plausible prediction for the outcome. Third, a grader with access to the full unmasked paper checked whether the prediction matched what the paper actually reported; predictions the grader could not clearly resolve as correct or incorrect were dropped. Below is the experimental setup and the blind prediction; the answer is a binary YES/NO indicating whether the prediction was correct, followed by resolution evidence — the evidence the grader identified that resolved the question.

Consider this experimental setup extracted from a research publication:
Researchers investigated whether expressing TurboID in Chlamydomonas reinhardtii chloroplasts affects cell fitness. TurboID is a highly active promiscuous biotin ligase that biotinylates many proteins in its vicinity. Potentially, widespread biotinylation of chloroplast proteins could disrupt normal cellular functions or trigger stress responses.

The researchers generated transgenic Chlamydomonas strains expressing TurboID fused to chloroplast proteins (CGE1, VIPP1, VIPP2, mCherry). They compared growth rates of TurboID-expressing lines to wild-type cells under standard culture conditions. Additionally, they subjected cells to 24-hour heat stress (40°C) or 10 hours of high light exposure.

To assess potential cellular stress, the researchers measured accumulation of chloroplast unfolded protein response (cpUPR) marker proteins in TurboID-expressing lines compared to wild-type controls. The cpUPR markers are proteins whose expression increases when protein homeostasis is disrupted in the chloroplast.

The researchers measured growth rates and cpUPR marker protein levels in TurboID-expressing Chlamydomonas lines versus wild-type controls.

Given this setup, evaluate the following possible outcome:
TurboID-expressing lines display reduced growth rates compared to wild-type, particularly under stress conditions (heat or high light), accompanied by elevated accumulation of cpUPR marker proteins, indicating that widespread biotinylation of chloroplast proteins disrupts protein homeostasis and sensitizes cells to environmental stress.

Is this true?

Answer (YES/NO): NO